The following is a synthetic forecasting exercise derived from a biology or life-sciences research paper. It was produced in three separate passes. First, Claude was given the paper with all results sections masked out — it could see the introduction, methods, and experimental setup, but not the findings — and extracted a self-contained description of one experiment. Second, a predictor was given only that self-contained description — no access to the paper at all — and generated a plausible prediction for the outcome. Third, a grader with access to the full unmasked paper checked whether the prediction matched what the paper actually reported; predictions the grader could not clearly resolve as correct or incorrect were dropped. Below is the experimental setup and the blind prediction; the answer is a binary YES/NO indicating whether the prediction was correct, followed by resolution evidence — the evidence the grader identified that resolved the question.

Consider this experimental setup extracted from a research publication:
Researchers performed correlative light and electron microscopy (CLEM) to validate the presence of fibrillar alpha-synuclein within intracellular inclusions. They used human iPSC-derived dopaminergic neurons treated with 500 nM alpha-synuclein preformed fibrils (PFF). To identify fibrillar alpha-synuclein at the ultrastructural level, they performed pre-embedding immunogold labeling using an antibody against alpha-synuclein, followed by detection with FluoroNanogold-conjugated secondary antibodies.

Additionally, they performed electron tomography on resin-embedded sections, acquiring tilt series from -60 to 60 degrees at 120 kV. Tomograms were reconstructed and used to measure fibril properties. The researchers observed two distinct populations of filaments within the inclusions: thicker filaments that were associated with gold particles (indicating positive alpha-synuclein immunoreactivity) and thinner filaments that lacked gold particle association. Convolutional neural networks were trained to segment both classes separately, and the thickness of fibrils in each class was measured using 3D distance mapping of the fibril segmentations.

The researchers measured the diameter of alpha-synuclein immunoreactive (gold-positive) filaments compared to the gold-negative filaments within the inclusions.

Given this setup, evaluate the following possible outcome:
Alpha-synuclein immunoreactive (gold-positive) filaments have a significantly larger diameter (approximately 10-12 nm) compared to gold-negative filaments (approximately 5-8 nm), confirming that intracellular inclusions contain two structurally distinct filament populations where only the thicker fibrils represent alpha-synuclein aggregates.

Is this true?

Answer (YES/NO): YES